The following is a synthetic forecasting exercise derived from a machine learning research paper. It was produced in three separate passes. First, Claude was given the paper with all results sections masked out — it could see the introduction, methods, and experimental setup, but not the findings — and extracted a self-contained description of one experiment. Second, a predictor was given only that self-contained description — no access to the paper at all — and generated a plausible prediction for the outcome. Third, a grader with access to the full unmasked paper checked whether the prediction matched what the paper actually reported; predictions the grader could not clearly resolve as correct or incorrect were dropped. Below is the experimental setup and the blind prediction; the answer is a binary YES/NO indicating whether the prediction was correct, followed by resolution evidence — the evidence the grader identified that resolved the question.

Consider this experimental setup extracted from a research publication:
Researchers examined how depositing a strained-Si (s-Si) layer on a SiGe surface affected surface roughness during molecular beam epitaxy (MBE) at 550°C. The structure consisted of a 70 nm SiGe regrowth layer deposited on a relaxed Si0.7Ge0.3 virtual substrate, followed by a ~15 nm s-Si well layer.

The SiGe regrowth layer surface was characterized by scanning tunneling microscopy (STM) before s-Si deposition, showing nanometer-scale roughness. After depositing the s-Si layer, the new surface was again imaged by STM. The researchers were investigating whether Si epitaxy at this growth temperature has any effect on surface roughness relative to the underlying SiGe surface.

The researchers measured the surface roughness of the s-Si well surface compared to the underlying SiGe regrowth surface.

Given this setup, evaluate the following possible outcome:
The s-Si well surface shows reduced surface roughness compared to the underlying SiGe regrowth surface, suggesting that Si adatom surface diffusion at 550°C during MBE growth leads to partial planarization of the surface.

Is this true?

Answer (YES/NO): YES